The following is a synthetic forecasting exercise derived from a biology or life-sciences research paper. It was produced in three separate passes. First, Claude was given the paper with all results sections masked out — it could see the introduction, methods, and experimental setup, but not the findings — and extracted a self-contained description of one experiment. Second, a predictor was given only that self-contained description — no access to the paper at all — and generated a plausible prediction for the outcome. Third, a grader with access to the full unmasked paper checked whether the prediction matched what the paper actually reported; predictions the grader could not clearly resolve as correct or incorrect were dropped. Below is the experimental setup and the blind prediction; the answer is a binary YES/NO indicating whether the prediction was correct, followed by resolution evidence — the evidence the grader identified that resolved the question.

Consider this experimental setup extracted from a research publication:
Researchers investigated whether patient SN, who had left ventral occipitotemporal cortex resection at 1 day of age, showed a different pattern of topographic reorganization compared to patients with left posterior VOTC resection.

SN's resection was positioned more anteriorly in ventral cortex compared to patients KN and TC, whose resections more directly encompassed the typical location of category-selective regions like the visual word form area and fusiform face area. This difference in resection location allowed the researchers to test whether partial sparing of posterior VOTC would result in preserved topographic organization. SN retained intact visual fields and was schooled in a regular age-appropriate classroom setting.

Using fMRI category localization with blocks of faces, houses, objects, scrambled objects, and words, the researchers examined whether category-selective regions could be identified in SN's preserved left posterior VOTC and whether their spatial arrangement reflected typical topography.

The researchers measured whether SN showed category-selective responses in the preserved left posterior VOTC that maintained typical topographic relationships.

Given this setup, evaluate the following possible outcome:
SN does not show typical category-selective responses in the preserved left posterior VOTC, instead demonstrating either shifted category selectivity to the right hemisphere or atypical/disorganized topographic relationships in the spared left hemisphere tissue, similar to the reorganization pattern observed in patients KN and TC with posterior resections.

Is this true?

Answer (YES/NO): NO